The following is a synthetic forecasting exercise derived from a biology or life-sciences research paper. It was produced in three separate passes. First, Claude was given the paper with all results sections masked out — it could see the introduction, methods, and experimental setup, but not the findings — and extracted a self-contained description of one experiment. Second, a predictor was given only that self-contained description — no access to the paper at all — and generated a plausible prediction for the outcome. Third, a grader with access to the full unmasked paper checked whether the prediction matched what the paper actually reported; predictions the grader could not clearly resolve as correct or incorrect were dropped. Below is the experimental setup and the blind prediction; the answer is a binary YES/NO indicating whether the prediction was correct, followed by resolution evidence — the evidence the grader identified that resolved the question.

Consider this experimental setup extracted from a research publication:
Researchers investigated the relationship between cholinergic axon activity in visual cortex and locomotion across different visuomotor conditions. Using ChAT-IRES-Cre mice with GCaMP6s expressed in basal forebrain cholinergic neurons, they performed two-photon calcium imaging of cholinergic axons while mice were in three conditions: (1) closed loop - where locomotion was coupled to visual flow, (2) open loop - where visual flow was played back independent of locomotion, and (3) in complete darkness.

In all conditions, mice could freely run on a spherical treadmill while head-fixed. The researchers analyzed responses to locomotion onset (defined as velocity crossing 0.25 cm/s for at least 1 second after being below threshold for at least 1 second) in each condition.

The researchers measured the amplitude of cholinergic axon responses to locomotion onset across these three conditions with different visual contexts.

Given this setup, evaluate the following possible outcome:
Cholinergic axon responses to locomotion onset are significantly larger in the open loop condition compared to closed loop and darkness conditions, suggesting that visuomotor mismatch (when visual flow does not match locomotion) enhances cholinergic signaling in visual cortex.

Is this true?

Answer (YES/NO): NO